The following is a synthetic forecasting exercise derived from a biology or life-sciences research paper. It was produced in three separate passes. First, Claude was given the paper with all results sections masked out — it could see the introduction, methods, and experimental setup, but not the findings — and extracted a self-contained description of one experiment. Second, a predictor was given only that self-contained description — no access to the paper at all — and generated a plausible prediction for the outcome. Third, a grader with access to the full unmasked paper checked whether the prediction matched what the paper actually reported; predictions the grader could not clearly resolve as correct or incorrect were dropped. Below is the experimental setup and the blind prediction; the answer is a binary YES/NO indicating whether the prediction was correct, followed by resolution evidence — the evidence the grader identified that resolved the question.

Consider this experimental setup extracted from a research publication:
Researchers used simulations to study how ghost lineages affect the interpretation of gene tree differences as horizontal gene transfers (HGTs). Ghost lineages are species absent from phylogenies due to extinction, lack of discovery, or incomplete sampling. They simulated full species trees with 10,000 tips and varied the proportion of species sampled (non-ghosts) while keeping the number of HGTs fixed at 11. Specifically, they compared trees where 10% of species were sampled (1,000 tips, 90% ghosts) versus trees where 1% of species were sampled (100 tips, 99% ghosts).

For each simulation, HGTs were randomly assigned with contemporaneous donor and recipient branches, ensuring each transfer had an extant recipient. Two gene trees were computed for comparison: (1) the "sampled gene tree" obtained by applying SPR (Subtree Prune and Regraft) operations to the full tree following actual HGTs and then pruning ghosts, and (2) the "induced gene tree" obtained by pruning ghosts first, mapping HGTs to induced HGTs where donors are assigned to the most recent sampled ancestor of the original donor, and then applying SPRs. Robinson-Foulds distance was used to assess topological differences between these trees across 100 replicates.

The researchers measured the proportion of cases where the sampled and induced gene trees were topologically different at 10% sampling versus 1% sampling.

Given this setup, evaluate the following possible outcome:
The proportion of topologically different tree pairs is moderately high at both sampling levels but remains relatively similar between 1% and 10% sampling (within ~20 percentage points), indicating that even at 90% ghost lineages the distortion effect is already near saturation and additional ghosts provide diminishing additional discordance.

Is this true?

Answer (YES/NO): NO